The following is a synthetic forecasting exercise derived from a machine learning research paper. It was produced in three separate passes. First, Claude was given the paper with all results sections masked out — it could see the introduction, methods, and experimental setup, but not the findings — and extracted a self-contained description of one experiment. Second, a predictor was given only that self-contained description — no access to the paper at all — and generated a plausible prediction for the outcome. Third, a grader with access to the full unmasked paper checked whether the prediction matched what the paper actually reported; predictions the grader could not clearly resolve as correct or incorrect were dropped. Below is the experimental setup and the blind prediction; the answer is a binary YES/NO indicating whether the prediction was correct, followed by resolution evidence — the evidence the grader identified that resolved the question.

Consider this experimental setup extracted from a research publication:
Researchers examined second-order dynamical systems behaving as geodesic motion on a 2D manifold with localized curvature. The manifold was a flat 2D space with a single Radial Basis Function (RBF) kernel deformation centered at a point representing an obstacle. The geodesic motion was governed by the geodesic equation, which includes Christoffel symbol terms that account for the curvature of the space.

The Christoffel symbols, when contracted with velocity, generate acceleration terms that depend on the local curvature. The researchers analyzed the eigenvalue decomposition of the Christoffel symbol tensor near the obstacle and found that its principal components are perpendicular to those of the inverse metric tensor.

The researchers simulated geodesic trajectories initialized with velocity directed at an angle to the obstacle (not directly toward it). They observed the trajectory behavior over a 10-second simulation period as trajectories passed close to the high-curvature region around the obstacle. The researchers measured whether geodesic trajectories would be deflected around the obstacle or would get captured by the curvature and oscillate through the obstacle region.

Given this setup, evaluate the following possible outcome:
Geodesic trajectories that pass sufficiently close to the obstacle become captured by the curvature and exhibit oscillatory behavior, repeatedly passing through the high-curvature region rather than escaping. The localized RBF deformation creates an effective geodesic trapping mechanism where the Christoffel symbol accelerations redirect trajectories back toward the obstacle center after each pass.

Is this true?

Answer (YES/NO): YES